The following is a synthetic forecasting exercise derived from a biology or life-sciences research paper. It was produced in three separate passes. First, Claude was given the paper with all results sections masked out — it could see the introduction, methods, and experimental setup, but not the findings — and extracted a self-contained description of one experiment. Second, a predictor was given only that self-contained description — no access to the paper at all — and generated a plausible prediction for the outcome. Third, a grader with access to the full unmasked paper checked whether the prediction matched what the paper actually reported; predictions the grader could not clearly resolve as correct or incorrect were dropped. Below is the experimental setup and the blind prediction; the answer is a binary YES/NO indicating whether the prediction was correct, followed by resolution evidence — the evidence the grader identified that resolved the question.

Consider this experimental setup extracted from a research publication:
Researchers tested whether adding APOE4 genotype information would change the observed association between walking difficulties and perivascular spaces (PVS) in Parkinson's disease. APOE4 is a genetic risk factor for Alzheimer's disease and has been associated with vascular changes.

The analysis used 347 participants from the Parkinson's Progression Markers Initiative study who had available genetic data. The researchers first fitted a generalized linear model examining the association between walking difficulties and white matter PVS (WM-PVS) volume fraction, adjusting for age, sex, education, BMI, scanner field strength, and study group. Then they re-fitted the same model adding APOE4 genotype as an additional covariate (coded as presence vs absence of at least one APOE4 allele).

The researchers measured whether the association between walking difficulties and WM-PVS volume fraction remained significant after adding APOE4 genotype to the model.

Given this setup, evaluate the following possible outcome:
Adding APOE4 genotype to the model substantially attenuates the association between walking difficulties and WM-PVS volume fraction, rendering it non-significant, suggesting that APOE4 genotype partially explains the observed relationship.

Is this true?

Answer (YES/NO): NO